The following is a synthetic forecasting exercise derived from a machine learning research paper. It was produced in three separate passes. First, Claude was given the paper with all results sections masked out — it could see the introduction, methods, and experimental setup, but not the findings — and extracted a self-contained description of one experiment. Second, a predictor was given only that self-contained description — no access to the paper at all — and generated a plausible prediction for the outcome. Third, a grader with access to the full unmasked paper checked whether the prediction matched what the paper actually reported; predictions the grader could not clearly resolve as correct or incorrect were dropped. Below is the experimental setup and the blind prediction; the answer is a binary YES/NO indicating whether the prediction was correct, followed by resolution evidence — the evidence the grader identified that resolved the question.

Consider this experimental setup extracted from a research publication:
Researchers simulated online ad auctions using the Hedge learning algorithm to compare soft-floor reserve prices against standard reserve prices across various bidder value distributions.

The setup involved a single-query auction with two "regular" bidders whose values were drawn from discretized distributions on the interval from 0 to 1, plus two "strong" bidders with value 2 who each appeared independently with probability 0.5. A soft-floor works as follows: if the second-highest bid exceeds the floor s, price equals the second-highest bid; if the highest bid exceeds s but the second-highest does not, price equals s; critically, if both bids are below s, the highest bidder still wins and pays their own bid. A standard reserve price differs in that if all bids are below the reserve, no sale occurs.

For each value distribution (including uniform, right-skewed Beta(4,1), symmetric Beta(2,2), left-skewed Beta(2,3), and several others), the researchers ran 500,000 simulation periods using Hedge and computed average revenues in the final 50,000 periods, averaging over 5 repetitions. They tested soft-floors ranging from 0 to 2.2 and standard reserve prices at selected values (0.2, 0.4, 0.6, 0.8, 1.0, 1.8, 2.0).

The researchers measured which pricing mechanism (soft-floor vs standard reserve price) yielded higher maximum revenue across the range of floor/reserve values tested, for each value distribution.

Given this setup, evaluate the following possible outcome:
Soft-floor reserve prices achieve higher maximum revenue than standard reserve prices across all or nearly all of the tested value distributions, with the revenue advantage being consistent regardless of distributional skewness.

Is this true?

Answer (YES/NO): NO